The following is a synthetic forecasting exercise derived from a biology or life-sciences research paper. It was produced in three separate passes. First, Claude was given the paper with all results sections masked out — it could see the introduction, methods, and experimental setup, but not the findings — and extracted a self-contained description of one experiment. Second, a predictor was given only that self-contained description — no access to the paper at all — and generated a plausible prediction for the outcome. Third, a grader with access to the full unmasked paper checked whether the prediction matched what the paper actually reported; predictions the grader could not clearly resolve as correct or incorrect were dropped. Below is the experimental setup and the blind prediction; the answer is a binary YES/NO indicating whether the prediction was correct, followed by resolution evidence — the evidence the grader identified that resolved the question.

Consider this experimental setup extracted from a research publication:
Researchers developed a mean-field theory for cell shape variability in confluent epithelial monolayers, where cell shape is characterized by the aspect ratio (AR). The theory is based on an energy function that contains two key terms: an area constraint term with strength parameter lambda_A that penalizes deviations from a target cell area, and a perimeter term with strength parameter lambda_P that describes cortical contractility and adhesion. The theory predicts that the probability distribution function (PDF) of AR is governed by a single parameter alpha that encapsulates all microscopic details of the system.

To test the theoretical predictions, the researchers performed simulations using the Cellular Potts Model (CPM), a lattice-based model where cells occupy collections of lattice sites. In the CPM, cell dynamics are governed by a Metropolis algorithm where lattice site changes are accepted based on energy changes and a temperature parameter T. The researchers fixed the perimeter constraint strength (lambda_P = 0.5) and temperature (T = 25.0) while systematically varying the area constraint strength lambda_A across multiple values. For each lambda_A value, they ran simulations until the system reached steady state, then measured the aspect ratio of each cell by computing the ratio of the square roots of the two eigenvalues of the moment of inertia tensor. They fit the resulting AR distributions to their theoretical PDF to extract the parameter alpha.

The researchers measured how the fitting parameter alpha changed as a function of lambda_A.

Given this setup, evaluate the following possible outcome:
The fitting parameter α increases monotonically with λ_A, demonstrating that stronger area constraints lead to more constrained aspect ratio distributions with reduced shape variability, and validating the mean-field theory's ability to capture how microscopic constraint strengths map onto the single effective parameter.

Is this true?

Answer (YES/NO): NO